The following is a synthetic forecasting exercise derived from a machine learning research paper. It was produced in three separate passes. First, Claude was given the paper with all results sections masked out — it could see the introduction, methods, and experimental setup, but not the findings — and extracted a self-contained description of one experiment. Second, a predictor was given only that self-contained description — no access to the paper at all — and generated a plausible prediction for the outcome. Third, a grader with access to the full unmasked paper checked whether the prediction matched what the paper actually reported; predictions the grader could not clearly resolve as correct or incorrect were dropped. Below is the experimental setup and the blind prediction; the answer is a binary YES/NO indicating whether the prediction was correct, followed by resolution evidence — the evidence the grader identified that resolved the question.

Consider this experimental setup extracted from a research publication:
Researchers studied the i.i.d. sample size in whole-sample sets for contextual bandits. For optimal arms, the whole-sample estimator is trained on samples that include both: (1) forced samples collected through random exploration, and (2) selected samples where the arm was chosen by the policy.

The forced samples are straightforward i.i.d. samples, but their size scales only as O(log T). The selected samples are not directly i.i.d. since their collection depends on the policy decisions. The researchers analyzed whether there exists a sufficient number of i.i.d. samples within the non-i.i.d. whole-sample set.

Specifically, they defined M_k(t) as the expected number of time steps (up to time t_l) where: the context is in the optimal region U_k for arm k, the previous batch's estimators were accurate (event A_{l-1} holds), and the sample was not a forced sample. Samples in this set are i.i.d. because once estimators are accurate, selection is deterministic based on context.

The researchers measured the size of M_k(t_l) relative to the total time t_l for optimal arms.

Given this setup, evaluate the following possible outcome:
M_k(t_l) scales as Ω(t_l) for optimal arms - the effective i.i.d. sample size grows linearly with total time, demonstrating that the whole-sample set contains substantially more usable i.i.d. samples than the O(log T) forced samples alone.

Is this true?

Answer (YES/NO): YES